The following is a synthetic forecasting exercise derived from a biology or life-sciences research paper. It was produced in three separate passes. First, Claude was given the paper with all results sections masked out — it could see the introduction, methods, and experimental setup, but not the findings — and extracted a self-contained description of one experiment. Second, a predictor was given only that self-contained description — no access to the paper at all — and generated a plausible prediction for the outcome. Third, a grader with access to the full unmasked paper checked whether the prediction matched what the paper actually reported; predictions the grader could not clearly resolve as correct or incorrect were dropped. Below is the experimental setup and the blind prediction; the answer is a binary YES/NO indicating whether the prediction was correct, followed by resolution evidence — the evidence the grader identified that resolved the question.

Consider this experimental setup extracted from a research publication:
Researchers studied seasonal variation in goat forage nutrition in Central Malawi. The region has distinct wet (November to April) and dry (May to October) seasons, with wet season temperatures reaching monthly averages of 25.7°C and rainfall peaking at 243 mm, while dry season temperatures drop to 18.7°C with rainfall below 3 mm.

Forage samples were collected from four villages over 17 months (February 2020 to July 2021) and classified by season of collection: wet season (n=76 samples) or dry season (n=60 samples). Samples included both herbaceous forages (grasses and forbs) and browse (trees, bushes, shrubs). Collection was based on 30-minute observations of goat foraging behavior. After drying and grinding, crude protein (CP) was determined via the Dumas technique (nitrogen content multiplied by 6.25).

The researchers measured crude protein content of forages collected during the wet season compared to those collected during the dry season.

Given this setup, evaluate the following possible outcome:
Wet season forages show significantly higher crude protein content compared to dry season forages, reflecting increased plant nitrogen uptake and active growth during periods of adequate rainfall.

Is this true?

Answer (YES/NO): YES